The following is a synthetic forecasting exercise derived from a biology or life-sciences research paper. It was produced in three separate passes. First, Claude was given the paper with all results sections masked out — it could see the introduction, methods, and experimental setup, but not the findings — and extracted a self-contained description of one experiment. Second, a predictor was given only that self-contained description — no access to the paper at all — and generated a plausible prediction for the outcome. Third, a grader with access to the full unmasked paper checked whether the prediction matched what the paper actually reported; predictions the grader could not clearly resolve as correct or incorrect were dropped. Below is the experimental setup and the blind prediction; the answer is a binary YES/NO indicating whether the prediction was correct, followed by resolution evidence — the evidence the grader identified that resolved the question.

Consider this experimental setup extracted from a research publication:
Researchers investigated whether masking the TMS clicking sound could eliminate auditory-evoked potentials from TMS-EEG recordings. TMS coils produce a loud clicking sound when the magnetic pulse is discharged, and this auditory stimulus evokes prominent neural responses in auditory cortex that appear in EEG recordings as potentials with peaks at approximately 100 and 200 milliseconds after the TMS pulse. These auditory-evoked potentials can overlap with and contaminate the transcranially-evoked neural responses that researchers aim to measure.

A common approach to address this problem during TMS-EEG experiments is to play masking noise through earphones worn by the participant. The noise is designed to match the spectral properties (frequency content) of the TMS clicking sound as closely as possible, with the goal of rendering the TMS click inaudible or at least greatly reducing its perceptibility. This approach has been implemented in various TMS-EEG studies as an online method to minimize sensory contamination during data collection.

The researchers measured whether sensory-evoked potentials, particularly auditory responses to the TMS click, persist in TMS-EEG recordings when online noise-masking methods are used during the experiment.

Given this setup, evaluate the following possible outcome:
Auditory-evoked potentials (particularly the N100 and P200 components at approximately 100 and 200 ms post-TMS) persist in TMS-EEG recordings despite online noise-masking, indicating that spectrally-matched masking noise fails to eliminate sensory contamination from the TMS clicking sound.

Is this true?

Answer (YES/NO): YES